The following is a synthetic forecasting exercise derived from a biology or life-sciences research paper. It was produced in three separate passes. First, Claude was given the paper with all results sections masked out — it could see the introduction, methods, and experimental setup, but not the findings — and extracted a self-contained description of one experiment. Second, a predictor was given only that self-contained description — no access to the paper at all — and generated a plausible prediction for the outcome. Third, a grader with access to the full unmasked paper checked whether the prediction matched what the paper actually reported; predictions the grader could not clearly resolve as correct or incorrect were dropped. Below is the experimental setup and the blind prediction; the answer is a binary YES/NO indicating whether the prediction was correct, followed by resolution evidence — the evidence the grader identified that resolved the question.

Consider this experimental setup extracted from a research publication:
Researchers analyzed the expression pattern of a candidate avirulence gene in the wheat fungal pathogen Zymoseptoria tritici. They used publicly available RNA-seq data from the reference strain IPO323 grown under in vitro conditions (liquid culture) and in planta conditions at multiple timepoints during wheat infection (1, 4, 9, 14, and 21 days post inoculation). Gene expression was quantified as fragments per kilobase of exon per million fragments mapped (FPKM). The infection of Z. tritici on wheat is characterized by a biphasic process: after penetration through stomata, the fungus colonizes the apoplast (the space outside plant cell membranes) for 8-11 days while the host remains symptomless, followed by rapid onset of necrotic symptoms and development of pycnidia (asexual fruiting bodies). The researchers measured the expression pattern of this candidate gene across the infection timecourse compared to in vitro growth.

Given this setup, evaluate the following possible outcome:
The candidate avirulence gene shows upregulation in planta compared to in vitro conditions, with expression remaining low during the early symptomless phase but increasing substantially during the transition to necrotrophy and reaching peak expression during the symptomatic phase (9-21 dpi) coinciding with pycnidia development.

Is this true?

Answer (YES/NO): NO